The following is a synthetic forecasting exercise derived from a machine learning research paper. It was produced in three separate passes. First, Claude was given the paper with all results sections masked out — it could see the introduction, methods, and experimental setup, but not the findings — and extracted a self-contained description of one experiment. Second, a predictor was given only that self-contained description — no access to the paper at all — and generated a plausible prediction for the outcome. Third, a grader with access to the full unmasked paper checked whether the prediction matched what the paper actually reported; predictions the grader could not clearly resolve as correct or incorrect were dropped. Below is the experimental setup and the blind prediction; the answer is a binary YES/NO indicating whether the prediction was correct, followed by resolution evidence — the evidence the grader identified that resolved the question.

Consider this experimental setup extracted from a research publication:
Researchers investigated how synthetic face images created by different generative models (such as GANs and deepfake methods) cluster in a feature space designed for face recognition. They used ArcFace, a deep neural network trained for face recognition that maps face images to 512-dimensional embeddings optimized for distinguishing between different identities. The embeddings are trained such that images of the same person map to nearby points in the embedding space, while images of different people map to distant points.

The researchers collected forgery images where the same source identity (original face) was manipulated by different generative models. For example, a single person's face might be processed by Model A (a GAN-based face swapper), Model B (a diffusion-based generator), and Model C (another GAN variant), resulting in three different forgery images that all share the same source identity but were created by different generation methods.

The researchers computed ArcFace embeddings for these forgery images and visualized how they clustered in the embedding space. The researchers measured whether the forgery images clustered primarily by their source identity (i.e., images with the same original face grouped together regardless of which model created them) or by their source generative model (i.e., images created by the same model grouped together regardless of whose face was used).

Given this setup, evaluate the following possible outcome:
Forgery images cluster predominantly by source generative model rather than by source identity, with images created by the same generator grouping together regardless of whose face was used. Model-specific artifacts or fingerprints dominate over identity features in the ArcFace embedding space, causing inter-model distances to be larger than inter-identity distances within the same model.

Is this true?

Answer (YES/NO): NO